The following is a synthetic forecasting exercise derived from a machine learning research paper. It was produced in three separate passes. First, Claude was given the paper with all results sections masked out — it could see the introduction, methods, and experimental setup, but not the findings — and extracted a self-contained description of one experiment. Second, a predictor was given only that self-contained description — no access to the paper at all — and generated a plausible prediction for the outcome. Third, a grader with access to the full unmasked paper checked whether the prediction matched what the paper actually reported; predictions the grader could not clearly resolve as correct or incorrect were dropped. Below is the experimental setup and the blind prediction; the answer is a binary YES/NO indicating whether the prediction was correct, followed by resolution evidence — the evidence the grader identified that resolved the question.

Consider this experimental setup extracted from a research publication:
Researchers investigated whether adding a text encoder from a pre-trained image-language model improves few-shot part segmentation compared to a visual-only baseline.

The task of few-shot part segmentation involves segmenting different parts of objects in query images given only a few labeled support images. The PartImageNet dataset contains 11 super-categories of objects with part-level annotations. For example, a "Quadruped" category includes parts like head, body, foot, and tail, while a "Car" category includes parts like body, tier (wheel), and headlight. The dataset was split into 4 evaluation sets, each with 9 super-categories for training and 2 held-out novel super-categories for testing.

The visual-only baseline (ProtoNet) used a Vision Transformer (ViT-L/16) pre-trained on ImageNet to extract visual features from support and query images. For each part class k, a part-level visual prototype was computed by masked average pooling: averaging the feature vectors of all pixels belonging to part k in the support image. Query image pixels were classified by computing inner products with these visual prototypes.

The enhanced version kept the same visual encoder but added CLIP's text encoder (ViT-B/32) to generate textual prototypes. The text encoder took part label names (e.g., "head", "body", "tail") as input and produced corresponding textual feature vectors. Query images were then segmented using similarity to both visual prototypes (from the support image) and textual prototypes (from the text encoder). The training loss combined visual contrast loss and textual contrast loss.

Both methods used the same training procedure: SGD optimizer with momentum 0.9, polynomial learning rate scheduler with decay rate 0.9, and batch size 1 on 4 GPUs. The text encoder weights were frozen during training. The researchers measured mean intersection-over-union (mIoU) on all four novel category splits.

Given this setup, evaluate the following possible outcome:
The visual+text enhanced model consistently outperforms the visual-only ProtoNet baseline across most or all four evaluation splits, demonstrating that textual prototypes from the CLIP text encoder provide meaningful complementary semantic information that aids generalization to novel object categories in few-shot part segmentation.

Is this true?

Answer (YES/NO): YES